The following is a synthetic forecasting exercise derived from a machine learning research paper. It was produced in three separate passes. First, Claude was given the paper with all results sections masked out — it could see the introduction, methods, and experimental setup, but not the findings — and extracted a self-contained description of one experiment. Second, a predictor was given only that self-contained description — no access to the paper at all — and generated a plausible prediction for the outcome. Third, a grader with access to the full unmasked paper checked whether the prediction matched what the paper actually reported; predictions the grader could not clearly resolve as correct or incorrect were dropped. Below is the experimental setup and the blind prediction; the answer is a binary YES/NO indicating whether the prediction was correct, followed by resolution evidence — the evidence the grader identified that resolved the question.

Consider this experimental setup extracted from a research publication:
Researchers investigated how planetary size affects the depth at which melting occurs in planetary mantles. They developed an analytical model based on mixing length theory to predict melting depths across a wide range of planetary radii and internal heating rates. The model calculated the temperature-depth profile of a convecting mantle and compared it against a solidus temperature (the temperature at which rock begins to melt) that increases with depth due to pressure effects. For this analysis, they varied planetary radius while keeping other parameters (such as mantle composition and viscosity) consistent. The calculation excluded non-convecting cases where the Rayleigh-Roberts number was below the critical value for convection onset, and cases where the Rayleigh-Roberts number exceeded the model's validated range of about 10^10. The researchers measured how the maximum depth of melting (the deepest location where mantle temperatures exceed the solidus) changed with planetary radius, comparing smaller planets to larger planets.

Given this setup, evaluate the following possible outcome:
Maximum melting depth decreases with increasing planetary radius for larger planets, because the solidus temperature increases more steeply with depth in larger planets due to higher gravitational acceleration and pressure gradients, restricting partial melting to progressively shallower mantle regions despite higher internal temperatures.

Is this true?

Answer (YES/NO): YES